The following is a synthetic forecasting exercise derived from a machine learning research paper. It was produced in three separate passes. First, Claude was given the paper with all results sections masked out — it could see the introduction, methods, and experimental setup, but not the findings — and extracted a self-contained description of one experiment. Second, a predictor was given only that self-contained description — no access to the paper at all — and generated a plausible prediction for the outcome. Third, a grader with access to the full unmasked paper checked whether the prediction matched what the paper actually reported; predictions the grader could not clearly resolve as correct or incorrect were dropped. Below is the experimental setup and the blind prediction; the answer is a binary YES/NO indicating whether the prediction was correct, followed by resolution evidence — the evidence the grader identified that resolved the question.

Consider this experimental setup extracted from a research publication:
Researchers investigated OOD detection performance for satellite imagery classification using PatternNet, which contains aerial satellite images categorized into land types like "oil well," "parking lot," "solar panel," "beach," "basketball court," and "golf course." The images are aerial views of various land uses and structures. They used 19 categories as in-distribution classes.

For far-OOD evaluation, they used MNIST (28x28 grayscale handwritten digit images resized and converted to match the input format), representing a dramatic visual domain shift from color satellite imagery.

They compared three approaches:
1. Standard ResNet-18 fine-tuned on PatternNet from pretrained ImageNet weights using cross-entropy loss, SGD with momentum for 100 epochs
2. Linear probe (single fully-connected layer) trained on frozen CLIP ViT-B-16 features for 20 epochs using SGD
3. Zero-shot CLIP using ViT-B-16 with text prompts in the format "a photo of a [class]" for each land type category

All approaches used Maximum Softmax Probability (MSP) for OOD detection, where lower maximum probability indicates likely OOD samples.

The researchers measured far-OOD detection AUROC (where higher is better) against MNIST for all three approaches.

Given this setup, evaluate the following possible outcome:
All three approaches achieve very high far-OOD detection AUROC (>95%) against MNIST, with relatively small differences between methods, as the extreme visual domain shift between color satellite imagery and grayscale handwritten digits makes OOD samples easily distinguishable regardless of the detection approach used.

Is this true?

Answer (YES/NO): NO